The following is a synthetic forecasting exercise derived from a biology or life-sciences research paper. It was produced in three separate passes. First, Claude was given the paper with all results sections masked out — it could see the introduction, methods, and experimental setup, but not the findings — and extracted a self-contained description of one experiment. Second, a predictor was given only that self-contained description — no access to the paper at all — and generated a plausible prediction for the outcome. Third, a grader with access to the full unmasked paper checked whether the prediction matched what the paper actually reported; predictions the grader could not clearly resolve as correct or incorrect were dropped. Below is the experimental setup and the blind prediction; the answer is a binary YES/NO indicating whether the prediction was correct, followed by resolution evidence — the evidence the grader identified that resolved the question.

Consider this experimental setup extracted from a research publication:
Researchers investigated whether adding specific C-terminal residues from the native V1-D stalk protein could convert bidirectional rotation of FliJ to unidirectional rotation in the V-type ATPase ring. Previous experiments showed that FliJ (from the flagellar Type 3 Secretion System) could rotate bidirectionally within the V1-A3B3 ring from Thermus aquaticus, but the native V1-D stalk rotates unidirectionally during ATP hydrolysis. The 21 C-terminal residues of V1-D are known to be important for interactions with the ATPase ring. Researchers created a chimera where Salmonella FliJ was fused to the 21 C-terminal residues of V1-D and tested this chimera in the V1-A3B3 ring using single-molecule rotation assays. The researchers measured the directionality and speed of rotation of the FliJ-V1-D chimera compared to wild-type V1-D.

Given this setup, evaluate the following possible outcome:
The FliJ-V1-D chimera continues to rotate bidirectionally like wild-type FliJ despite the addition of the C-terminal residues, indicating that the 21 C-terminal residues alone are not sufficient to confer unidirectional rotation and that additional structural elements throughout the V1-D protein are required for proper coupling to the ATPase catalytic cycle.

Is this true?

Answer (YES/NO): NO